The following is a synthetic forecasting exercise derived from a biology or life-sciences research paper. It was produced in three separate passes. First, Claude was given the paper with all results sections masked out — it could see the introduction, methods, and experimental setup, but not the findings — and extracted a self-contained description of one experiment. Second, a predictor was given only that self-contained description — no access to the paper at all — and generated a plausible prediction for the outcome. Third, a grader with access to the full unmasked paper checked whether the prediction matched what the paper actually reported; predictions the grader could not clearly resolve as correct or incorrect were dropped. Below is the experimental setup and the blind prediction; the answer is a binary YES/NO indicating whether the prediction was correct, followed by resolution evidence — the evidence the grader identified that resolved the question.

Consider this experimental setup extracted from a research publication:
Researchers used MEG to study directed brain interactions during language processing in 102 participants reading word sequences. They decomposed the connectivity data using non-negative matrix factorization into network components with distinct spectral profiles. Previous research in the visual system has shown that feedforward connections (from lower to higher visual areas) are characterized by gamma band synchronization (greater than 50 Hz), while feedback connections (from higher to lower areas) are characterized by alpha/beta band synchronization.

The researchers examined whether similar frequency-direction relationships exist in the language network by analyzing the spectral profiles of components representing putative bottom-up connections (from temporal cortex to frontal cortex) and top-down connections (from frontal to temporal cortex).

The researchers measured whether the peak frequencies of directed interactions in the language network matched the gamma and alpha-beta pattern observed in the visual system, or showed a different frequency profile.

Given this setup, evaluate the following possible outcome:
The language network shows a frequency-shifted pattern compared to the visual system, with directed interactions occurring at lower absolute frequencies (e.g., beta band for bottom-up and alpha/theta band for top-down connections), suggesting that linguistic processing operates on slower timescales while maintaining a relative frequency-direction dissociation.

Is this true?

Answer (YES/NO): NO